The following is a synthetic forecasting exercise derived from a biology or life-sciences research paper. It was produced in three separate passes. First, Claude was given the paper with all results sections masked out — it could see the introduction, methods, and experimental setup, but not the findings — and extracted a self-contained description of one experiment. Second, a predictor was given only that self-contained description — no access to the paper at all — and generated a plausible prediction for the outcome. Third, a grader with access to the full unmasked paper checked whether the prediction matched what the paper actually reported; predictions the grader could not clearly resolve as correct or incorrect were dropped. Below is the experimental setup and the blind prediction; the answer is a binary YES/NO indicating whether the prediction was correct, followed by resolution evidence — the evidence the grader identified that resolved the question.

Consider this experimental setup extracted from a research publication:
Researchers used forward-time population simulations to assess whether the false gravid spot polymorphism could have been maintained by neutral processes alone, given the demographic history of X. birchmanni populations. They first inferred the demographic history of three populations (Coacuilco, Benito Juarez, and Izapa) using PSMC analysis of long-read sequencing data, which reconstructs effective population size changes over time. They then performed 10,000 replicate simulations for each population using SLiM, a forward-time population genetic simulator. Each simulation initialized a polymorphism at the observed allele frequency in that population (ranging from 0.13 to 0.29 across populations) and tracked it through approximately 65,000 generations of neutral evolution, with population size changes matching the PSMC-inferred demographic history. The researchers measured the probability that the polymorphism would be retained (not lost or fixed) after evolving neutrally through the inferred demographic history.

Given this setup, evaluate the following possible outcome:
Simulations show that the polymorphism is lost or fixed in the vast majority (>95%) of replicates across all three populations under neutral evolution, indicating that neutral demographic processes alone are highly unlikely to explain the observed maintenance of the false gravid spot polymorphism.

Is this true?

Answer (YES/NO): NO